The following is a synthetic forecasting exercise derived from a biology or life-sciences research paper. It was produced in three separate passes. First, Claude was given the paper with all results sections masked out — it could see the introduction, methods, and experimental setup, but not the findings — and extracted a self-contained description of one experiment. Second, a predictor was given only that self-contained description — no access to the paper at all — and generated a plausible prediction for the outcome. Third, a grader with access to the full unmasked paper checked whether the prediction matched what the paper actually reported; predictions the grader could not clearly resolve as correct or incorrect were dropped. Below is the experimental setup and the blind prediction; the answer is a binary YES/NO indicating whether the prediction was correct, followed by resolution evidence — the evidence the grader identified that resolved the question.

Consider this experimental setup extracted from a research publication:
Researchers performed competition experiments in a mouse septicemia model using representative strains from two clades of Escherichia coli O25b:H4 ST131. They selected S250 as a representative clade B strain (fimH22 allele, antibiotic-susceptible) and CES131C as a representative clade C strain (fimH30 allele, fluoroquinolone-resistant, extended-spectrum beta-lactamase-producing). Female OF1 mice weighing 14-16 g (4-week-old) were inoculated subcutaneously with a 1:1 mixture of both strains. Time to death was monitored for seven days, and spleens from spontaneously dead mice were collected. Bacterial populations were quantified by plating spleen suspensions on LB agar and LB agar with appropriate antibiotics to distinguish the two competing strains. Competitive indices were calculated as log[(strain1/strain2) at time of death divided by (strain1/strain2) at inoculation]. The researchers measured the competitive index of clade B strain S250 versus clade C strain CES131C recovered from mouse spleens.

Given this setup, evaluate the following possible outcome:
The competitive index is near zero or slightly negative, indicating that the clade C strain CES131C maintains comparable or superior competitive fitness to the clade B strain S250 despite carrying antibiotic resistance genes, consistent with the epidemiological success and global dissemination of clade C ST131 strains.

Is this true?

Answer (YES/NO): NO